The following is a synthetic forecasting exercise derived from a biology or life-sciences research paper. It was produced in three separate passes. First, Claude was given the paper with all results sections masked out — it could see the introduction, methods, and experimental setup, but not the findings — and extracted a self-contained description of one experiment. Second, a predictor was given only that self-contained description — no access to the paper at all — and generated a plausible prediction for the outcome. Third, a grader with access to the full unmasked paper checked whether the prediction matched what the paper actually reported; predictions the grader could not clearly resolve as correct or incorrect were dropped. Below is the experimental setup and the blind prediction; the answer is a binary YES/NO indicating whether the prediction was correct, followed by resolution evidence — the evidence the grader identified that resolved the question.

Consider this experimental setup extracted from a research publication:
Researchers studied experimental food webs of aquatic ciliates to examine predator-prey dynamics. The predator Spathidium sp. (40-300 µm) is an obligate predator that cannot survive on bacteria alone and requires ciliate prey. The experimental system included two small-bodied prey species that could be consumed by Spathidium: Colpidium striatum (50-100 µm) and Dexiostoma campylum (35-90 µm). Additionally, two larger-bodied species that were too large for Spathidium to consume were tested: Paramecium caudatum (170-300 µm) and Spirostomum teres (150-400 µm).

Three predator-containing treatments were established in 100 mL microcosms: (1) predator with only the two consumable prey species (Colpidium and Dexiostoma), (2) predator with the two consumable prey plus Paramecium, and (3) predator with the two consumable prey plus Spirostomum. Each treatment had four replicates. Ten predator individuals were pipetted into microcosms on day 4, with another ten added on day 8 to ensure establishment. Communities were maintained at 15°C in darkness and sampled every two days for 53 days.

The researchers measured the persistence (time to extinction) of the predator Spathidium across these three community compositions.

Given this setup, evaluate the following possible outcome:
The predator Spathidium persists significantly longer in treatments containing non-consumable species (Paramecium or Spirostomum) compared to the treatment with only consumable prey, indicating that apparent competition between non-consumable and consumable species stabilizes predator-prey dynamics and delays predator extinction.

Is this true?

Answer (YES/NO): NO